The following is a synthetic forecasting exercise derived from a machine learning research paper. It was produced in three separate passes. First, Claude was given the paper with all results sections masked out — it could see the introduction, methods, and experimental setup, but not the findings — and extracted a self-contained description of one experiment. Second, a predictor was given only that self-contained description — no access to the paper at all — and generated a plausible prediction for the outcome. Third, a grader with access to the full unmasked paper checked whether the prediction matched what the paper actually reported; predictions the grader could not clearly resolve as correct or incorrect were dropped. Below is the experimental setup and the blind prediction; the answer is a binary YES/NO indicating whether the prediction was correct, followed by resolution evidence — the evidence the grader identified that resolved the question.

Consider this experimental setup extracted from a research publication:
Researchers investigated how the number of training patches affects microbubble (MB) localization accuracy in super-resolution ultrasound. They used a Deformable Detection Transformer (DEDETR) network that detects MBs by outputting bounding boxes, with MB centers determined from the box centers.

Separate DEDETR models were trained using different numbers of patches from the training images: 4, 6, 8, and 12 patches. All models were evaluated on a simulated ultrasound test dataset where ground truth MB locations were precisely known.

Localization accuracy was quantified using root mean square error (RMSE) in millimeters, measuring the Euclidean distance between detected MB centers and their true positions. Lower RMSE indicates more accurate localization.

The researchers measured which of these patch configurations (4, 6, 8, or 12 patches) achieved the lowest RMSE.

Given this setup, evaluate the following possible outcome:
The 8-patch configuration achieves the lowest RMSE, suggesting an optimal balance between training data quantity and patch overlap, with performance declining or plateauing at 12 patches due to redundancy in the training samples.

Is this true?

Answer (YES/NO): NO